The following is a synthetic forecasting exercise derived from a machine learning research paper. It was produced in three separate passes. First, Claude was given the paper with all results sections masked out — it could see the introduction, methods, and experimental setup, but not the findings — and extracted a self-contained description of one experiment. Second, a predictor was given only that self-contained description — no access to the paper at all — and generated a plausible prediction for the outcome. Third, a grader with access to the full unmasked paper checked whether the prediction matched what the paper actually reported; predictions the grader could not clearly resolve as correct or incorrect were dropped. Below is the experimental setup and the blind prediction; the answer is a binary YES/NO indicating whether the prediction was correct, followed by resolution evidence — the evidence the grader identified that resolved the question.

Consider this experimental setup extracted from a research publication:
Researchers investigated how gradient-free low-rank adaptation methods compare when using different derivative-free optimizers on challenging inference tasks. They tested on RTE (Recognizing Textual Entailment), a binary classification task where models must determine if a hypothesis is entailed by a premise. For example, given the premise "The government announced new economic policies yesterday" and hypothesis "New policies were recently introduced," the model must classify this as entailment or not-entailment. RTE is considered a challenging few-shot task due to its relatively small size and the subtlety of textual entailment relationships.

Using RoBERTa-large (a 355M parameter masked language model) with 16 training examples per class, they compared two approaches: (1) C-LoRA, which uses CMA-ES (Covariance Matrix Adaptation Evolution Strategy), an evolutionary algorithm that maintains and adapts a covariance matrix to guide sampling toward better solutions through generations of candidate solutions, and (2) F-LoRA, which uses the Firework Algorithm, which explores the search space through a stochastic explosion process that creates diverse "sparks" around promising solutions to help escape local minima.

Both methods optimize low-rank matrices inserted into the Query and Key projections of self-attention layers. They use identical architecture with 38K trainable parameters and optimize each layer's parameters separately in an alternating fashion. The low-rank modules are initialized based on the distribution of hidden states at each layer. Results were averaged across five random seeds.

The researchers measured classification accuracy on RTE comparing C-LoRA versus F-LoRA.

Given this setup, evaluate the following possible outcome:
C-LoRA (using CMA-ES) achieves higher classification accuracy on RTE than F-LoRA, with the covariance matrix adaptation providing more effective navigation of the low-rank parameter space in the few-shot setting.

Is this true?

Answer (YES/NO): NO